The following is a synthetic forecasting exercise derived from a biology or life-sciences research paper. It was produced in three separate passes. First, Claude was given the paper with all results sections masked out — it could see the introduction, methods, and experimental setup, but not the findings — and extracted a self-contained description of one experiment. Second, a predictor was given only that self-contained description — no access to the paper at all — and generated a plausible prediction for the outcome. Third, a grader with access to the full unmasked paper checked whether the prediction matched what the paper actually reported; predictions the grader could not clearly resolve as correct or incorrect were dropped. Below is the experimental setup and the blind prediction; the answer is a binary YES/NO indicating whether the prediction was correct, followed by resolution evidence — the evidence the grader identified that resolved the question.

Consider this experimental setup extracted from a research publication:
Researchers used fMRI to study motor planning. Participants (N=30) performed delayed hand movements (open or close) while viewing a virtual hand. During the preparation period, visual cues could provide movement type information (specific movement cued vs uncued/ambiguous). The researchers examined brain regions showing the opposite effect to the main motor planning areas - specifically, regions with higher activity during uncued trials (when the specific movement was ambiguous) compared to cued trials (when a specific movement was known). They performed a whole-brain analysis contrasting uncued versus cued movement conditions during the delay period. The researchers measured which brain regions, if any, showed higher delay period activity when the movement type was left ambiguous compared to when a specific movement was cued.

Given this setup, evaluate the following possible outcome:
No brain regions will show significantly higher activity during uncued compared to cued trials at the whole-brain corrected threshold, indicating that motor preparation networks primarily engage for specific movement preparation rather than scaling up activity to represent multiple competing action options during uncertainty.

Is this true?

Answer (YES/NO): NO